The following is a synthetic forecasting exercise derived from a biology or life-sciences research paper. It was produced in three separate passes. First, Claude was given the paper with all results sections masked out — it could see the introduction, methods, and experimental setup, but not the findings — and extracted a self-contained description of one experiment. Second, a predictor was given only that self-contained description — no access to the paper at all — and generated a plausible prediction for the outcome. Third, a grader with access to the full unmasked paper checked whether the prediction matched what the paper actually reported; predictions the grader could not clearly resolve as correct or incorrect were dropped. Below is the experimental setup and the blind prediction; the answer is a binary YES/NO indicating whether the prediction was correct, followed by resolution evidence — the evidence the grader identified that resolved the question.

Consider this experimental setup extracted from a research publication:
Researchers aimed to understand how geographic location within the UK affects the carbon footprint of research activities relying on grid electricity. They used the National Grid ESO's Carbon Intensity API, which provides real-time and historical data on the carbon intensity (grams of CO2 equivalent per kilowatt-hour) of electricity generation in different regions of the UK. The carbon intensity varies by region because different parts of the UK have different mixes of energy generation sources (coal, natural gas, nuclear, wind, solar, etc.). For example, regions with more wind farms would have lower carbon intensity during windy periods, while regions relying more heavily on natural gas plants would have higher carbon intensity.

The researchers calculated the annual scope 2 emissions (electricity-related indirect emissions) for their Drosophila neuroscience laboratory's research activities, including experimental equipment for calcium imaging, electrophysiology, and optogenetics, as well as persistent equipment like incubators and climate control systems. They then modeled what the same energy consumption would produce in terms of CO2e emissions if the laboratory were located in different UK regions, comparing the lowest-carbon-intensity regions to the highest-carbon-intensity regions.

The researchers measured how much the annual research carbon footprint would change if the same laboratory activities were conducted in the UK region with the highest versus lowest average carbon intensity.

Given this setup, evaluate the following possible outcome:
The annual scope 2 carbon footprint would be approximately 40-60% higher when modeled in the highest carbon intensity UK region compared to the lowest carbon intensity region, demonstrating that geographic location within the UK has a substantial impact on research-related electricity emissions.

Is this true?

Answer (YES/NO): NO